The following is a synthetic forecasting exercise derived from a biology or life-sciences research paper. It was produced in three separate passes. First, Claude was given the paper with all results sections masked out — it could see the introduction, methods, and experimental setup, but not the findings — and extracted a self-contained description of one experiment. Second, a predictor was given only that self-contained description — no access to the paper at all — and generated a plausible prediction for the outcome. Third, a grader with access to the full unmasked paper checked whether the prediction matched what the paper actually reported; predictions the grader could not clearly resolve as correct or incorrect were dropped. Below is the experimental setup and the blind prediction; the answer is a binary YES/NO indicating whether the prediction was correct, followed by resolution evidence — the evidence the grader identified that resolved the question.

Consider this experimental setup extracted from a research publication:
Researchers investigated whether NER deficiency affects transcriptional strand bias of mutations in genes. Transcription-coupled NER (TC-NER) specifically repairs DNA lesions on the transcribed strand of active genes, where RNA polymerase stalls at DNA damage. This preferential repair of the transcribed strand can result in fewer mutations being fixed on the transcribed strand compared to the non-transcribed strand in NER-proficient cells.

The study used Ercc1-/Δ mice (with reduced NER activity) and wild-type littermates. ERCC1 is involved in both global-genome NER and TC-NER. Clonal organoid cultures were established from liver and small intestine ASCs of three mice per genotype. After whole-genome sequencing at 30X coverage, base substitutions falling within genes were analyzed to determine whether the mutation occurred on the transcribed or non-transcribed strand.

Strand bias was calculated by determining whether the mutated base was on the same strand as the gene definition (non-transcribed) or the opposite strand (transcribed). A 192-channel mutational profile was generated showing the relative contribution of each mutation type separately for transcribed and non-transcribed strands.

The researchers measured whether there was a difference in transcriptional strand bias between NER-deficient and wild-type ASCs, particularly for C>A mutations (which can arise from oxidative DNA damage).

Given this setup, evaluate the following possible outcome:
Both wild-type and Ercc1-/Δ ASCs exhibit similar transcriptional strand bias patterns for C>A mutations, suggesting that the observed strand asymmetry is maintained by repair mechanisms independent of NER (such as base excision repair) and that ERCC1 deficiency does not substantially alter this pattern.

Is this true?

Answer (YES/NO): YES